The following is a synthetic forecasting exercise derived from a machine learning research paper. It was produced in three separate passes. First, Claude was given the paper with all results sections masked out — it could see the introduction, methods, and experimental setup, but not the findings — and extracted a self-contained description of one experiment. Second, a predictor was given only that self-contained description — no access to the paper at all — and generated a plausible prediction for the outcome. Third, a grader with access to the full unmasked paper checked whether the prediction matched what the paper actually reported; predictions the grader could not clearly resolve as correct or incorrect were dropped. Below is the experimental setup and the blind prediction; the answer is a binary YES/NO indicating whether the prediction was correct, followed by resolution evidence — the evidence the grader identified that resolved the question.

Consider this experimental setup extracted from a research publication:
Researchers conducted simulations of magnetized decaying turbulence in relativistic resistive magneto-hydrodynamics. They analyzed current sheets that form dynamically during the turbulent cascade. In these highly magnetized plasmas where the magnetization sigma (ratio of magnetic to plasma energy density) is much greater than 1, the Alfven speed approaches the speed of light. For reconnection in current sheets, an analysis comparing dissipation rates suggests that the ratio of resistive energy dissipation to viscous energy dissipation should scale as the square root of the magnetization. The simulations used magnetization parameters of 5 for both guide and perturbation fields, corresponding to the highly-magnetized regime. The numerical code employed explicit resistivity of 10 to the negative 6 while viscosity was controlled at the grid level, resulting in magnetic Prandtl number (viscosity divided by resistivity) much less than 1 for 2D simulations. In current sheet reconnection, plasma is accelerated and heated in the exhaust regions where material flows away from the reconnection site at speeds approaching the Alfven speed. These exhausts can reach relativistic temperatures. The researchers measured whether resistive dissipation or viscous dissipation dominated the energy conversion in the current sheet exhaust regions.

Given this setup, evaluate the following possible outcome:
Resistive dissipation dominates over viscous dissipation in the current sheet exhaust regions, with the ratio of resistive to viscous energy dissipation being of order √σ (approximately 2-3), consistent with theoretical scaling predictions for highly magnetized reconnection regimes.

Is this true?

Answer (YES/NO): YES